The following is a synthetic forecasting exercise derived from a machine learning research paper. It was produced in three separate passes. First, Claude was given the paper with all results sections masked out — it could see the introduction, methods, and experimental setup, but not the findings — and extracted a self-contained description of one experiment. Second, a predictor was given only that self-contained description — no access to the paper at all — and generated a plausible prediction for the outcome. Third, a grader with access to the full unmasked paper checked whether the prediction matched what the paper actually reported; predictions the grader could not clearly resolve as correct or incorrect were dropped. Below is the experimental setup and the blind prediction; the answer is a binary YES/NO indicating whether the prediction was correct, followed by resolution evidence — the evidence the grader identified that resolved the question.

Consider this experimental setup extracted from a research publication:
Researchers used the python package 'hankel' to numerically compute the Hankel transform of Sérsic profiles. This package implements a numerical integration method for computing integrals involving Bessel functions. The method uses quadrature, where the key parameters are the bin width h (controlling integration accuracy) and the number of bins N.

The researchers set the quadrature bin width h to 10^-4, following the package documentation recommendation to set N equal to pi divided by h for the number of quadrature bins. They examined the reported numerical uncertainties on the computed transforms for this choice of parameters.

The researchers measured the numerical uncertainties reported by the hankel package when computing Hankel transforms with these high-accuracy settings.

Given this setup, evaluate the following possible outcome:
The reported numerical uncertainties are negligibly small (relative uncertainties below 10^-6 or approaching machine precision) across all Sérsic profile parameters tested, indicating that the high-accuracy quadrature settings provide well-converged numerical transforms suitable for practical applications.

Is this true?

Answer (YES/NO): YES